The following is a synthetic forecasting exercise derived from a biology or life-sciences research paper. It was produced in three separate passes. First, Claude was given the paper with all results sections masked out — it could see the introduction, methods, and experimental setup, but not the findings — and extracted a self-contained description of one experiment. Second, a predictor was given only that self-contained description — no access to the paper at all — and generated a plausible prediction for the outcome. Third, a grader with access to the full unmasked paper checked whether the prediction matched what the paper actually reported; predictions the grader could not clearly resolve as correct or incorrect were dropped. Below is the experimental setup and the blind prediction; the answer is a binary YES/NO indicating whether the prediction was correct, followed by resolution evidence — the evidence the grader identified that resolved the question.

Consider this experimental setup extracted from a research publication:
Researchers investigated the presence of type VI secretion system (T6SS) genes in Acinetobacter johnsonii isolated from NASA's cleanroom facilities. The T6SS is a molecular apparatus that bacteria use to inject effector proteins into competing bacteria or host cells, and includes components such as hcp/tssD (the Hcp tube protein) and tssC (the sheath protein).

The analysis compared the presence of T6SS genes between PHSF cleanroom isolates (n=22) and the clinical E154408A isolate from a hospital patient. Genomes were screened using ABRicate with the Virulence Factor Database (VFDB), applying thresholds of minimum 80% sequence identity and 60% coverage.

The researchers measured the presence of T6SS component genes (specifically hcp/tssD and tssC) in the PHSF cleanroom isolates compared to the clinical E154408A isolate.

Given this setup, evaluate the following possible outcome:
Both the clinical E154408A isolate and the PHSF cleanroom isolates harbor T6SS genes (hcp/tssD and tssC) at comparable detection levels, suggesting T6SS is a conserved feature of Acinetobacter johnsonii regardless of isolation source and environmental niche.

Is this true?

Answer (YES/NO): NO